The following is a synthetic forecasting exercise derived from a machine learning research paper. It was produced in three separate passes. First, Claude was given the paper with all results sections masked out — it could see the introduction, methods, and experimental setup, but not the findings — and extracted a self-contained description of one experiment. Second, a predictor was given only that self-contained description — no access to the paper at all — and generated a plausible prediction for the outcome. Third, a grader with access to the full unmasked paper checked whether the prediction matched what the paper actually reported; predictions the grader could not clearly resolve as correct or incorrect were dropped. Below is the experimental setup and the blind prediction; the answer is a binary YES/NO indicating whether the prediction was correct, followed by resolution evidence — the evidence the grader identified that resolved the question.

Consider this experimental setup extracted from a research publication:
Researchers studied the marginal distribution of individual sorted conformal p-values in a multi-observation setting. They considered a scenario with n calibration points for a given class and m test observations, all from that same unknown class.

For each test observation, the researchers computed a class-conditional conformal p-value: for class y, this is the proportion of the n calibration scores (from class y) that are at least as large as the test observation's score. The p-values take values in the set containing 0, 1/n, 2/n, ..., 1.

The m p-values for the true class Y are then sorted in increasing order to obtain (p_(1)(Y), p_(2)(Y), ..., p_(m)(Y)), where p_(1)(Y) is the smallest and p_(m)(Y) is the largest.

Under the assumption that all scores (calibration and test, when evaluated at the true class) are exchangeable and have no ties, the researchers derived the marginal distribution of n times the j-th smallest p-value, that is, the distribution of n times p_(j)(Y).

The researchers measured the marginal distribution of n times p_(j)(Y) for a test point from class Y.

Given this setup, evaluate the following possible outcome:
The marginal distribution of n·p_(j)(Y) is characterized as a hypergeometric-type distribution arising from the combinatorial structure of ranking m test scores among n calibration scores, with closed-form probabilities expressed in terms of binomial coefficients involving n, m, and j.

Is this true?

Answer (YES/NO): YES